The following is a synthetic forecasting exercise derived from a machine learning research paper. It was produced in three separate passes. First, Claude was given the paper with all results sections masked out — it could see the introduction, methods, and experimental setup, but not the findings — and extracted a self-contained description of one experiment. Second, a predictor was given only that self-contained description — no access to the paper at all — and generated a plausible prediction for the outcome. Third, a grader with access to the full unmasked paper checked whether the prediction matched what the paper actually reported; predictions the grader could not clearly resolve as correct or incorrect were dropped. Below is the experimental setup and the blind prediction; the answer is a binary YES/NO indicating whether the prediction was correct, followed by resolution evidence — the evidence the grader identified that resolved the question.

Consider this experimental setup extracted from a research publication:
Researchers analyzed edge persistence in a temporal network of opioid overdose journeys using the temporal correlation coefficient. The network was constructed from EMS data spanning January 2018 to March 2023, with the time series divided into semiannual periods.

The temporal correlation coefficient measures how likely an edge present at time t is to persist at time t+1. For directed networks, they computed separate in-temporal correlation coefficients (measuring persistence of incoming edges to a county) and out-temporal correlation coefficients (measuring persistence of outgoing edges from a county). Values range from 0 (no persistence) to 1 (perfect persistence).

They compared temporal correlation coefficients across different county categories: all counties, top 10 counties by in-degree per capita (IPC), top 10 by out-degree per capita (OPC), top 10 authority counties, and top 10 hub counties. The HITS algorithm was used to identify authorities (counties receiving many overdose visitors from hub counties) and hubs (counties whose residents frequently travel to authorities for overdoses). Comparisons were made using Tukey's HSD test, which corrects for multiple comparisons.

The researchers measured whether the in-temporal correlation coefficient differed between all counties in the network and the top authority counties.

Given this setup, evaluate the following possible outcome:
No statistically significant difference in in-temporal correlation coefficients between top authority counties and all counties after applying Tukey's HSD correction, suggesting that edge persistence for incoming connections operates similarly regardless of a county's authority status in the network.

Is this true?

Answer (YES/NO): NO